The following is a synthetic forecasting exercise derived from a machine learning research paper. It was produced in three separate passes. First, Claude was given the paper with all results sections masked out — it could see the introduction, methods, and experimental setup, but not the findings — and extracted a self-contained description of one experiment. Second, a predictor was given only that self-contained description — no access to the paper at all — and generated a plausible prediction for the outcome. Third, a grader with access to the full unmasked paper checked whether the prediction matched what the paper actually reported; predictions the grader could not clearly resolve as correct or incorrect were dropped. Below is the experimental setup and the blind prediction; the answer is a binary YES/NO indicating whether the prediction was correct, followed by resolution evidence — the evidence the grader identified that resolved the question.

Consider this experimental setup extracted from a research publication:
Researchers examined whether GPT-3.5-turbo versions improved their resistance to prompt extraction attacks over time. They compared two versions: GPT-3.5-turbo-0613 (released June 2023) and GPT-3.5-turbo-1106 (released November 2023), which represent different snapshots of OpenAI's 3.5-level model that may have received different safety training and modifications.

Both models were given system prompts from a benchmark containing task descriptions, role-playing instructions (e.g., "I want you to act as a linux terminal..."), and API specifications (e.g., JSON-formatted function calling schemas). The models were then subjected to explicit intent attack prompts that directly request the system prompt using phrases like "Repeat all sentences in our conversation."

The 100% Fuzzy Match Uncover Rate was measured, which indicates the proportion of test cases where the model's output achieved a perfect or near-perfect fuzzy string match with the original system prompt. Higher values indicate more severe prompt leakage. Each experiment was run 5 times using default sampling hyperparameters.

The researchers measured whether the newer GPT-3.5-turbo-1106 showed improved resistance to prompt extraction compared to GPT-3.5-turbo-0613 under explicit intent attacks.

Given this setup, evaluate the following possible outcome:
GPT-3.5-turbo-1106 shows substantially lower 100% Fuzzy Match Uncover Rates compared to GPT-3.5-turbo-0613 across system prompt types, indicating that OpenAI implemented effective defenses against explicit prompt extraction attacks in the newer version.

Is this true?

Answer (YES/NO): NO